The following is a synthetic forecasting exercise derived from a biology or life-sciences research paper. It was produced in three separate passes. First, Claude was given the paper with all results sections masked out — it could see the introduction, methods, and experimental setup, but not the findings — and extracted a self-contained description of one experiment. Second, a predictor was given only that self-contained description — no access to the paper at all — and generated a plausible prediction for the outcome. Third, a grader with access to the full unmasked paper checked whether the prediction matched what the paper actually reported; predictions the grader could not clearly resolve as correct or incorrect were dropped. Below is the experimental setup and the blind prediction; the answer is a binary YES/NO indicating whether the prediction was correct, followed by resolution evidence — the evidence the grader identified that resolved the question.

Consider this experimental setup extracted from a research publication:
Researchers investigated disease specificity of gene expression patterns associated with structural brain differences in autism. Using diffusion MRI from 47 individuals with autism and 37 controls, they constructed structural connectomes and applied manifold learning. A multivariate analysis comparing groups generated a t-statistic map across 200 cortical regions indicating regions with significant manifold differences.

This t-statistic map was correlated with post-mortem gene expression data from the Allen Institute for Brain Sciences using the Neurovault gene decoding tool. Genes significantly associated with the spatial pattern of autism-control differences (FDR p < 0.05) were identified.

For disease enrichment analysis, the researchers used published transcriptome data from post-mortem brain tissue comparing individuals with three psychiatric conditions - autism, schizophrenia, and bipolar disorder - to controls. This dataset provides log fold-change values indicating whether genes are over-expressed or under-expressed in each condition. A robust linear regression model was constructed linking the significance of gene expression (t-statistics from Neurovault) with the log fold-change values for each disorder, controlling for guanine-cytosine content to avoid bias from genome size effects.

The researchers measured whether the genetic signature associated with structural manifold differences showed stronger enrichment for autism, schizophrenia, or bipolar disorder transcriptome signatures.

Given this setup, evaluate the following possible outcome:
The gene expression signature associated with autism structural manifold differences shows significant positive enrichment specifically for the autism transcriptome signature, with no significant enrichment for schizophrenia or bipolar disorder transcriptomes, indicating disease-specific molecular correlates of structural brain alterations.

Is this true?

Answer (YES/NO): NO